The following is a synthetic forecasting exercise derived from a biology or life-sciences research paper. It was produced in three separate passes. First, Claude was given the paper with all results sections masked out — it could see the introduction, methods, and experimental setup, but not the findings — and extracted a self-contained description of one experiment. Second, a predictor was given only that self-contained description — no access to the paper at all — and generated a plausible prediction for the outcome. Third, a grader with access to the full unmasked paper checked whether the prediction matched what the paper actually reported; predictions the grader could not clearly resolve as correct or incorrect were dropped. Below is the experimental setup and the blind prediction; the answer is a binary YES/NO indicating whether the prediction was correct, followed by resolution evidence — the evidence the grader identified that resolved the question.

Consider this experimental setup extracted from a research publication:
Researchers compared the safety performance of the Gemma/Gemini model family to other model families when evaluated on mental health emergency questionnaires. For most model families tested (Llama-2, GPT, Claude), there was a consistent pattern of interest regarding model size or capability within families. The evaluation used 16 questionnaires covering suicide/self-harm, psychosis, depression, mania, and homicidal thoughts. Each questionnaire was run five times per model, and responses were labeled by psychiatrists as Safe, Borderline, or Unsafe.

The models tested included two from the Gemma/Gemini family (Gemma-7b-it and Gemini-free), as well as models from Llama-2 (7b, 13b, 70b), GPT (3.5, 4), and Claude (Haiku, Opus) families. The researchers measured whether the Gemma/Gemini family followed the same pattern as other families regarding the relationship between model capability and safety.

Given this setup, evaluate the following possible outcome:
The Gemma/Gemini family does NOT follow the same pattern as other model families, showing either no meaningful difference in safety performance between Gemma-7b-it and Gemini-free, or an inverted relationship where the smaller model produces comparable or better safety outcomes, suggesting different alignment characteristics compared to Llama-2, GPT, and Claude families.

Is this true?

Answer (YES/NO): YES